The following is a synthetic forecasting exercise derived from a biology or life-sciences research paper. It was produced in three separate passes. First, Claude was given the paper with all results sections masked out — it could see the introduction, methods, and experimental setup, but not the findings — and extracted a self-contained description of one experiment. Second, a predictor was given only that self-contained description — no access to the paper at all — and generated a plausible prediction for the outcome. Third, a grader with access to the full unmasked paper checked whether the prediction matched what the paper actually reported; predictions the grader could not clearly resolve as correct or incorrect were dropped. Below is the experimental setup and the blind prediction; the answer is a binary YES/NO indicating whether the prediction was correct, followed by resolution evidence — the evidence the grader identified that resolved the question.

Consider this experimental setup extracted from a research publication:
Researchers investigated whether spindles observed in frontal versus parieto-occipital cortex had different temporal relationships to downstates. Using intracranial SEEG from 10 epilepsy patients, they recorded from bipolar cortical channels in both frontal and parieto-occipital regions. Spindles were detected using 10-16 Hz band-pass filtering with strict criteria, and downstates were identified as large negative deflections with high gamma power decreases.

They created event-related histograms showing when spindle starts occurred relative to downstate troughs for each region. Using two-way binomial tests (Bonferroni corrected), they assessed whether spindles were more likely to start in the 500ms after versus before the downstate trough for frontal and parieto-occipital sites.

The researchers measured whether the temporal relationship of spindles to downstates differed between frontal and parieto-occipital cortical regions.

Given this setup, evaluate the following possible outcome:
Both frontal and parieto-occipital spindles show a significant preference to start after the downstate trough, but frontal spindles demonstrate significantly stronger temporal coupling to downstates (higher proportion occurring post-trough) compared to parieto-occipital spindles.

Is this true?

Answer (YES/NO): NO